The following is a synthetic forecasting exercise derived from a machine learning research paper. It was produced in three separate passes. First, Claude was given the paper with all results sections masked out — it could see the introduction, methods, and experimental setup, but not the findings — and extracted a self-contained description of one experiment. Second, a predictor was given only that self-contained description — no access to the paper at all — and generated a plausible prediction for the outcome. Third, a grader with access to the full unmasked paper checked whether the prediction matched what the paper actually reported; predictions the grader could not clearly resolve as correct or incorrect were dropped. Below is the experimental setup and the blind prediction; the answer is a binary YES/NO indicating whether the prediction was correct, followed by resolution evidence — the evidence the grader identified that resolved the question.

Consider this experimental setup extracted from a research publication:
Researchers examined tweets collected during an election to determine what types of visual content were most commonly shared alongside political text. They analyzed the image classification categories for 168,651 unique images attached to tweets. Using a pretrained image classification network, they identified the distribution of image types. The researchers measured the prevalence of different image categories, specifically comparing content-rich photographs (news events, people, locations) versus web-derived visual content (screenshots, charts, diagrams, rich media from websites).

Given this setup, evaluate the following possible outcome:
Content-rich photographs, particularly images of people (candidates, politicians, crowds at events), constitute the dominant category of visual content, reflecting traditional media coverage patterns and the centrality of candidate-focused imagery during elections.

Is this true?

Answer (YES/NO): NO